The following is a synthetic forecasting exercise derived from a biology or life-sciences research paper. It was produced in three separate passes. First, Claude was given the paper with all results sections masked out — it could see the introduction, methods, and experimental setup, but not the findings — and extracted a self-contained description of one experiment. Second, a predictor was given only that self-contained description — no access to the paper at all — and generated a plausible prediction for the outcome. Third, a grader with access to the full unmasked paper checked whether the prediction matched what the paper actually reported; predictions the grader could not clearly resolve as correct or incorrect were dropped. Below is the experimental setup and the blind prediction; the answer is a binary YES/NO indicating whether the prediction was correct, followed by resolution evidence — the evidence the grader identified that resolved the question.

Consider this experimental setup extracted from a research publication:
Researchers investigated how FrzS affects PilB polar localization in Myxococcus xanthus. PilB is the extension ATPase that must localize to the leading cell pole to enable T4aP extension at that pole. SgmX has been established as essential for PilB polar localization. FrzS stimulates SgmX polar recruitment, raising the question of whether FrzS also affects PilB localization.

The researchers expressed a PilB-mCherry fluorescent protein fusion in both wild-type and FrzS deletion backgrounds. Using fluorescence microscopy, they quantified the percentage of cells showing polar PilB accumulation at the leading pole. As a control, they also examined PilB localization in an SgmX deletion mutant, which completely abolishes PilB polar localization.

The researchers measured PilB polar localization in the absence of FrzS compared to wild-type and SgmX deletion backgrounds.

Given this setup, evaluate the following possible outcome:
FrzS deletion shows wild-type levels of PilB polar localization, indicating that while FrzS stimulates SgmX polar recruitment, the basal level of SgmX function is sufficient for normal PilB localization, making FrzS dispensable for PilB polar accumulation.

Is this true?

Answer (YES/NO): NO